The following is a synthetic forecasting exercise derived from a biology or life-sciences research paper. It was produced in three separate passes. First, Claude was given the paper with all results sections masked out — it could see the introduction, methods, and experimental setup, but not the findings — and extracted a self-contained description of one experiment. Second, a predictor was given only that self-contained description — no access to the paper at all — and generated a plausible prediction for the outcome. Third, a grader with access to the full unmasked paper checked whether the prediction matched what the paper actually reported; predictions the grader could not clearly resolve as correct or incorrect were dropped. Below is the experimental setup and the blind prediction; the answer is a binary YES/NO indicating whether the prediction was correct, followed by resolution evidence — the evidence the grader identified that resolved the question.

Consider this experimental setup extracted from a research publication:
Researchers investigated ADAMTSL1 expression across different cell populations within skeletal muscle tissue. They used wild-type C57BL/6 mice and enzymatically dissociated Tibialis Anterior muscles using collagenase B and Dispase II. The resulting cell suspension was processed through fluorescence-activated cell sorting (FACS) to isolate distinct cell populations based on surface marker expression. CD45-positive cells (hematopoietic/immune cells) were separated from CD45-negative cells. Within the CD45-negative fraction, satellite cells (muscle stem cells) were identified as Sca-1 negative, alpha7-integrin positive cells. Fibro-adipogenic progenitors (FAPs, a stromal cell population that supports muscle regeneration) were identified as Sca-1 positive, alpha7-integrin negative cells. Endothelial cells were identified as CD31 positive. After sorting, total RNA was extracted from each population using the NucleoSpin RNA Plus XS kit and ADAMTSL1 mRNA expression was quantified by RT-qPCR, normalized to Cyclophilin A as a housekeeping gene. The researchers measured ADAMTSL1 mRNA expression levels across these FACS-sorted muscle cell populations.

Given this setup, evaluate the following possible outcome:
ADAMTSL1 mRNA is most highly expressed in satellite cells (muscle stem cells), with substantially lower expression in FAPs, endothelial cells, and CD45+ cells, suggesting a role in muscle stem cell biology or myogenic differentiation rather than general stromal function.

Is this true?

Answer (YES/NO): NO